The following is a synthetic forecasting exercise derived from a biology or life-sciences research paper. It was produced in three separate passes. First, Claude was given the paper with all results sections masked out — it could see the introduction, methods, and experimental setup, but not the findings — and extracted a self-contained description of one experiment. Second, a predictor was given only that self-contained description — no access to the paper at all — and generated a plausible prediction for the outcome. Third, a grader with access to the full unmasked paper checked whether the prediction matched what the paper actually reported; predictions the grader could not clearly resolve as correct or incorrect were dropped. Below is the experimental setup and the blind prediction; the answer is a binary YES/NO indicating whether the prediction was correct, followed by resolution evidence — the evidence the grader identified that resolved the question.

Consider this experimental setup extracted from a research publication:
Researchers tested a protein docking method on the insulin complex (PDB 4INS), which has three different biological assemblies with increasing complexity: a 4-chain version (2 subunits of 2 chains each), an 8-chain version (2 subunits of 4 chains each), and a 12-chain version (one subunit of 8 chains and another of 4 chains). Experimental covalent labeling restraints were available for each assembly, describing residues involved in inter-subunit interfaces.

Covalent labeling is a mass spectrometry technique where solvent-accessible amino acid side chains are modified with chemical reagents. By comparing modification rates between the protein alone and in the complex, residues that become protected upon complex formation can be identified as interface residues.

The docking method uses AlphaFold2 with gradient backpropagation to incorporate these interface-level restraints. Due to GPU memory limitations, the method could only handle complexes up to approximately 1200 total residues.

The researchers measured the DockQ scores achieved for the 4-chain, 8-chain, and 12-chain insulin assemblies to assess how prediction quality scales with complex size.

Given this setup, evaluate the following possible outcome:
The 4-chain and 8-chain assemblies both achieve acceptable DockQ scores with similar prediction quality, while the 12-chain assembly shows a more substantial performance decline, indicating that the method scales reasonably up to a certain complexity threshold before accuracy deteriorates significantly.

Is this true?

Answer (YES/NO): NO